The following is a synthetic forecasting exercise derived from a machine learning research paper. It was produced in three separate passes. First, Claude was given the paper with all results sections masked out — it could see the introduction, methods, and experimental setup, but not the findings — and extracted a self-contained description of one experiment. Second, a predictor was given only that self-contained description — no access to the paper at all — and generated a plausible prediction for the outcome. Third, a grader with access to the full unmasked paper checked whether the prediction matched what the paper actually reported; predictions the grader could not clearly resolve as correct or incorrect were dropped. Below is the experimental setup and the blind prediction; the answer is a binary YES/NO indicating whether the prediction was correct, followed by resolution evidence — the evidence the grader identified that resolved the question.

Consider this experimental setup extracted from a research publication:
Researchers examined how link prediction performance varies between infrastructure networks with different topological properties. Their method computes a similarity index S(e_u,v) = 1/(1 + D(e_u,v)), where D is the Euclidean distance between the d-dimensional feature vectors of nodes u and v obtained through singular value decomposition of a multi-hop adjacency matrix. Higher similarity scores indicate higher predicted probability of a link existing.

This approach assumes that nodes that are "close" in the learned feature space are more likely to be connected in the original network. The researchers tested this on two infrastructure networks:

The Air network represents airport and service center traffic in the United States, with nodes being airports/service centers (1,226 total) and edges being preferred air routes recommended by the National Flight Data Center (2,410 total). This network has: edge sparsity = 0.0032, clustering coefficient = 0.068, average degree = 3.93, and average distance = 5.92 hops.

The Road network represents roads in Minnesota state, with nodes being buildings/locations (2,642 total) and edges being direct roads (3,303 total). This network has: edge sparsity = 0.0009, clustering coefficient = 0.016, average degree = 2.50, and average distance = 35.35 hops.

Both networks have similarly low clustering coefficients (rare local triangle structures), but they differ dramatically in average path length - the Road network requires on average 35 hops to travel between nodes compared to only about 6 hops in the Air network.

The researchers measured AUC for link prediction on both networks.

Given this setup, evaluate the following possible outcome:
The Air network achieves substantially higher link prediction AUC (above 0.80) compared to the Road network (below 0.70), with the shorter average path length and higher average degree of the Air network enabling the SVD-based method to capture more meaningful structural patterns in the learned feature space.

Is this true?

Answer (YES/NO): NO